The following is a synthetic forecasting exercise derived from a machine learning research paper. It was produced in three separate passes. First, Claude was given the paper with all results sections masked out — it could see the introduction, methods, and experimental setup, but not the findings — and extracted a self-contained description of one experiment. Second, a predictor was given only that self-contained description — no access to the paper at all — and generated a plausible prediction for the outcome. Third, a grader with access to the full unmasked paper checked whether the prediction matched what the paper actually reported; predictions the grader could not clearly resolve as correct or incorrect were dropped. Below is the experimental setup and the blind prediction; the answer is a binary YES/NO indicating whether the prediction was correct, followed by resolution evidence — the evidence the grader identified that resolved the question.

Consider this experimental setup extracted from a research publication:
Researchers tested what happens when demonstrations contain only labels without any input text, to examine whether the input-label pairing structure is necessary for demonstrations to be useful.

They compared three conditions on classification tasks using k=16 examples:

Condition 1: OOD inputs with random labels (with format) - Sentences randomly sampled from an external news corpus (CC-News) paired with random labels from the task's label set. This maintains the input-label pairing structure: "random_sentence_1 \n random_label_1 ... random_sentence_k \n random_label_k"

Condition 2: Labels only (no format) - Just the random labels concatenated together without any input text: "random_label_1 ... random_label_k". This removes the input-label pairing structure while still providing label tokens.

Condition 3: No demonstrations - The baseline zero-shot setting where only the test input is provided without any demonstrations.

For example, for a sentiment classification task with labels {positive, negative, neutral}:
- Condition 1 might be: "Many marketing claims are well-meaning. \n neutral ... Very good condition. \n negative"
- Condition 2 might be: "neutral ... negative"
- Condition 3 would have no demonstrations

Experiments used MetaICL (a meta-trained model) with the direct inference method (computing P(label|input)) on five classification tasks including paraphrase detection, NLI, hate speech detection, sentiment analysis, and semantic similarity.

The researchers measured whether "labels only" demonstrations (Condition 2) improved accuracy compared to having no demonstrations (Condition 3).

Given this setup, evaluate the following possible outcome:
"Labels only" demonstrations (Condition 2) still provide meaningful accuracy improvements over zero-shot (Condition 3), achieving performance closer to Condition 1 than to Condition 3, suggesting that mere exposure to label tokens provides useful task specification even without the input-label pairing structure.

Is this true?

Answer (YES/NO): NO